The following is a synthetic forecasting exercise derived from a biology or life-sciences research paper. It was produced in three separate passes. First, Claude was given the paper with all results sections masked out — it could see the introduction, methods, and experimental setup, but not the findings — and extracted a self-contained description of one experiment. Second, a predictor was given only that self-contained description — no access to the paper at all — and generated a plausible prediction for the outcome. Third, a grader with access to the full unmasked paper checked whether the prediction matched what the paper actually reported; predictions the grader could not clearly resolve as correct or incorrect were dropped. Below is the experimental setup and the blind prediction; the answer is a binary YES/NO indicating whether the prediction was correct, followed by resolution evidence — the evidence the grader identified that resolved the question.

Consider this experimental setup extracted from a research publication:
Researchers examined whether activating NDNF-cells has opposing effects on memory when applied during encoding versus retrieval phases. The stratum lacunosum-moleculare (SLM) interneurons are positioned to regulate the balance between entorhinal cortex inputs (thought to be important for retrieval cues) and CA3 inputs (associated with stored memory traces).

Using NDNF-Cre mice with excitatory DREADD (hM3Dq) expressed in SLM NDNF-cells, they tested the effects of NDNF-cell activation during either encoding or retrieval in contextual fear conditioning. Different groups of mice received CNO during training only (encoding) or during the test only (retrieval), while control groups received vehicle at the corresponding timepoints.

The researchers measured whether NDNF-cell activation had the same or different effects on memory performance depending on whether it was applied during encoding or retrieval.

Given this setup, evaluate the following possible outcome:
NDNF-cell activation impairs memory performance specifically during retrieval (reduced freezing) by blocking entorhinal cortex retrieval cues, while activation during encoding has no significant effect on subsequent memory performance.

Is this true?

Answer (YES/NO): NO